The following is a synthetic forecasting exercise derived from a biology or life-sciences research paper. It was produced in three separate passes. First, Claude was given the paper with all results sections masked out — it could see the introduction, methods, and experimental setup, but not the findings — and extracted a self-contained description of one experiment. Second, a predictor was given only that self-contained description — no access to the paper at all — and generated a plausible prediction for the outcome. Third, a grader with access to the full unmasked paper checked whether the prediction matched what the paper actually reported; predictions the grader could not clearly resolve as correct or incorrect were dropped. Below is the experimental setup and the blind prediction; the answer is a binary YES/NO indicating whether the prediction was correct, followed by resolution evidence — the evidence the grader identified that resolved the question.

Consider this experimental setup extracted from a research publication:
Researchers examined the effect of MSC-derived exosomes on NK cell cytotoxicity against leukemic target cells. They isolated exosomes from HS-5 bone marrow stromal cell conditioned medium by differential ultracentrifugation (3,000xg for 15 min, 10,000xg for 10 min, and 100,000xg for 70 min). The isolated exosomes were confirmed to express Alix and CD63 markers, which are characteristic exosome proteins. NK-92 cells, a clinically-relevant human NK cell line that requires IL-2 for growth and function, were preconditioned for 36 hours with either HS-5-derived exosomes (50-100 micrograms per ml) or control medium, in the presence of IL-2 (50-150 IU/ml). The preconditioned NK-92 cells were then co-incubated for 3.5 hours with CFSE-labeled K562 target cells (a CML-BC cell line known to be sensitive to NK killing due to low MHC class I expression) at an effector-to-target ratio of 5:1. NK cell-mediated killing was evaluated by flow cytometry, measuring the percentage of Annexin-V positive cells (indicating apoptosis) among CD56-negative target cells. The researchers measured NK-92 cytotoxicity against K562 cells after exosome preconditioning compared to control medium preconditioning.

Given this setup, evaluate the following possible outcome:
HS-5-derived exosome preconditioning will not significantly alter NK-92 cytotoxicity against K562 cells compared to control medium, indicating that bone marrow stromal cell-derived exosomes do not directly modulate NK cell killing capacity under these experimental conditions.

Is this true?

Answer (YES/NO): NO